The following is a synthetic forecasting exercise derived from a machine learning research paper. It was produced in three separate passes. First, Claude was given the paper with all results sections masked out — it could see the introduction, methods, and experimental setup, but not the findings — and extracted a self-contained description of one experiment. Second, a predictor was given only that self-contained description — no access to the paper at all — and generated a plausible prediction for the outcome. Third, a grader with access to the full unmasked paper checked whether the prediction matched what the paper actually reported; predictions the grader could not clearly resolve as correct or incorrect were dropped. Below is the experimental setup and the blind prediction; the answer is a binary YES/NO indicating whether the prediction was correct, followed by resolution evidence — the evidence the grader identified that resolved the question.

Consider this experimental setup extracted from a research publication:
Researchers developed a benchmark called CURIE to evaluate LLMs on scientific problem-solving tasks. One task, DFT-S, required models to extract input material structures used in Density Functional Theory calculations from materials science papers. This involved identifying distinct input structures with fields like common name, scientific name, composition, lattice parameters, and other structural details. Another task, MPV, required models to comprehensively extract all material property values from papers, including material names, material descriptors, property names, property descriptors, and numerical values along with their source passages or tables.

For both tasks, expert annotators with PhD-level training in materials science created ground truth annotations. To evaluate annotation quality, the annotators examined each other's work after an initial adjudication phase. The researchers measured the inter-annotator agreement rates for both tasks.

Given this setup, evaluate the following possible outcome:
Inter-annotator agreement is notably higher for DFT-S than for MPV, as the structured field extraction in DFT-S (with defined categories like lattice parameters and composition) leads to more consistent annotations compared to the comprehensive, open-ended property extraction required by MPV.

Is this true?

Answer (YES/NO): YES